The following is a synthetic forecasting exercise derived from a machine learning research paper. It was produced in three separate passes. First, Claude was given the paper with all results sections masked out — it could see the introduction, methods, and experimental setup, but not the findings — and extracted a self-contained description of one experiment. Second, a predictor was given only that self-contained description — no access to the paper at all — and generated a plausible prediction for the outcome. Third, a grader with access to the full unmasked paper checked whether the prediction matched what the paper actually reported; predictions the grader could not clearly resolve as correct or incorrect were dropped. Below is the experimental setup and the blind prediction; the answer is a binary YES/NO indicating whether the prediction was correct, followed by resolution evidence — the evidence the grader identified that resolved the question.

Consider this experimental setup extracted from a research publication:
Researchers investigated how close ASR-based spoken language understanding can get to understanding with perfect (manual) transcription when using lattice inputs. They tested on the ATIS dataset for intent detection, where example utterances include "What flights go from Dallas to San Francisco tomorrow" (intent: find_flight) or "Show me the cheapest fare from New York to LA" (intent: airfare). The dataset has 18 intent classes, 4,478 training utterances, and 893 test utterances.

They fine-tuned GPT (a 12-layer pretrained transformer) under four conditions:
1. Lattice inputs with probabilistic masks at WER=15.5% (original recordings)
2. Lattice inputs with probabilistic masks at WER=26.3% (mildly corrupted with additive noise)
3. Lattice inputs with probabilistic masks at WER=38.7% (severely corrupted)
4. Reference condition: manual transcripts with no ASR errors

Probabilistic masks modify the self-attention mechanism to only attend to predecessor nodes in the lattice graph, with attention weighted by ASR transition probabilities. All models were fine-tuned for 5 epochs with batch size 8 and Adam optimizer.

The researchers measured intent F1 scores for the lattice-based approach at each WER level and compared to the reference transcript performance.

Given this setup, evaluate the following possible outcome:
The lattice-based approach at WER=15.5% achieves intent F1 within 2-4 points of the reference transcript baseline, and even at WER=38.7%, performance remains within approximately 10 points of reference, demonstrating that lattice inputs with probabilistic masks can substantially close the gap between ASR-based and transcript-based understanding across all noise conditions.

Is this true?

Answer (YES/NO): YES